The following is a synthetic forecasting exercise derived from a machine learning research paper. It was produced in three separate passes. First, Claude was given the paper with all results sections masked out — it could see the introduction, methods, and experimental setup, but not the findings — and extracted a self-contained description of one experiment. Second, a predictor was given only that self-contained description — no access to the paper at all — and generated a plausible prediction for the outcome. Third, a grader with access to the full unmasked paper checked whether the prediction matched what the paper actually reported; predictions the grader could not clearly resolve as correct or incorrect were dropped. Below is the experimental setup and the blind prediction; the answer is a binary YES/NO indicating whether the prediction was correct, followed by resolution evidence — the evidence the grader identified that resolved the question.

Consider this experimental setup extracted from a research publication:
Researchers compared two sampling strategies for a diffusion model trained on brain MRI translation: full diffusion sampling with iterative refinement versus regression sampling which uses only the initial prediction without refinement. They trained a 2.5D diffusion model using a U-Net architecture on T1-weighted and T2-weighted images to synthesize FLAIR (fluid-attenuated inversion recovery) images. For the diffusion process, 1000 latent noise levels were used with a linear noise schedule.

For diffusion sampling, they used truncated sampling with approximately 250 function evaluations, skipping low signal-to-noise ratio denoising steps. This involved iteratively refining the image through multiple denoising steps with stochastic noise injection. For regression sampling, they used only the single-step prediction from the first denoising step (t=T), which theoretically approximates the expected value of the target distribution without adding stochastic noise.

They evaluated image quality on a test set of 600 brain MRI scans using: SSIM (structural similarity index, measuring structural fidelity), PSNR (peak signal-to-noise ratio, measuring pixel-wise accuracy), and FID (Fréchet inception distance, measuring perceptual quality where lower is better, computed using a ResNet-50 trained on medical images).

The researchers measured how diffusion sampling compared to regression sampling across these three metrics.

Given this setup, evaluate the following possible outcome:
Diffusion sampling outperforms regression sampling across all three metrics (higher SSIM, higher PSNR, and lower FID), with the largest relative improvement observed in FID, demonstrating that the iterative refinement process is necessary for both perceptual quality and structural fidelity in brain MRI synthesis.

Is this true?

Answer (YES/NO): NO